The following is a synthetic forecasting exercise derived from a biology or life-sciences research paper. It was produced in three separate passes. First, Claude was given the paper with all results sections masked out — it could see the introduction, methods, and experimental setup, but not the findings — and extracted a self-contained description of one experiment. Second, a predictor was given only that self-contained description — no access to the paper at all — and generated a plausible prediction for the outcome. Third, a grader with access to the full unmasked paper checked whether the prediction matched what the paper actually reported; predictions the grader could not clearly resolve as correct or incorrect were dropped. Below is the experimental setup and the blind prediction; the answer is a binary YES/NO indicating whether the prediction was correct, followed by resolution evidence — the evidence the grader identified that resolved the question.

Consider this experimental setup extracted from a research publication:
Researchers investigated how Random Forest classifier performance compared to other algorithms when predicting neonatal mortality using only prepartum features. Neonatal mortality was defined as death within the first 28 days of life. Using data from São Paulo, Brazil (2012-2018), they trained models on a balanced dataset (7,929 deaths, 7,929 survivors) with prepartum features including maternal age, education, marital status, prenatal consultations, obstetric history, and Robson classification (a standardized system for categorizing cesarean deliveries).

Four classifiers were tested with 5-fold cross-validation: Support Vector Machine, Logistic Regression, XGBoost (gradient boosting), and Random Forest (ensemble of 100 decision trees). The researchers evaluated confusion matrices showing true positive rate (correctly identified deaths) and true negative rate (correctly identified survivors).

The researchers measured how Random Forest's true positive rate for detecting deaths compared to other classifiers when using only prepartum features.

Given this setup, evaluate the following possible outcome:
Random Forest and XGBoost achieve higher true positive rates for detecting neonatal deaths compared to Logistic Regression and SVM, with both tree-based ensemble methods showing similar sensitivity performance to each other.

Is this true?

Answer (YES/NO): NO